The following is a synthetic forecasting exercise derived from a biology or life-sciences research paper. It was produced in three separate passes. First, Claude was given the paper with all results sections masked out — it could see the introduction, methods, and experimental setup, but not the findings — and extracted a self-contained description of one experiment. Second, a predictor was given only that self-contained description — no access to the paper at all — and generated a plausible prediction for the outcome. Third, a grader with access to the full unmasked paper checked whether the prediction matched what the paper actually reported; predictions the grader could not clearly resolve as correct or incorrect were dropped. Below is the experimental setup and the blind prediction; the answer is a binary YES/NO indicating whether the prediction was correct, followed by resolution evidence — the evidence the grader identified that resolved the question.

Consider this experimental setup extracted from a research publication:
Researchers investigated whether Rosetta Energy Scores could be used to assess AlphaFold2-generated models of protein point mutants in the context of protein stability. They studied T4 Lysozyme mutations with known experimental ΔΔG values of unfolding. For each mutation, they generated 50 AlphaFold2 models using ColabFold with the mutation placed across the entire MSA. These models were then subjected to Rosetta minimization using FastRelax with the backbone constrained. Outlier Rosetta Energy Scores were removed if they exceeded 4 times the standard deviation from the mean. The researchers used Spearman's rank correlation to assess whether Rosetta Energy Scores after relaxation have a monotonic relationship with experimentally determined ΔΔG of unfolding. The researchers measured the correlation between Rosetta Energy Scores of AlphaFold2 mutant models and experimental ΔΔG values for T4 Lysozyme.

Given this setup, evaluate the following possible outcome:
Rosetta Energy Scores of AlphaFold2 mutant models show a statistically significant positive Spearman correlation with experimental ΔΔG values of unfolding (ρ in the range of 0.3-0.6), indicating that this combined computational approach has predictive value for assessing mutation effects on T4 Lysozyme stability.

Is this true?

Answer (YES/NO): NO